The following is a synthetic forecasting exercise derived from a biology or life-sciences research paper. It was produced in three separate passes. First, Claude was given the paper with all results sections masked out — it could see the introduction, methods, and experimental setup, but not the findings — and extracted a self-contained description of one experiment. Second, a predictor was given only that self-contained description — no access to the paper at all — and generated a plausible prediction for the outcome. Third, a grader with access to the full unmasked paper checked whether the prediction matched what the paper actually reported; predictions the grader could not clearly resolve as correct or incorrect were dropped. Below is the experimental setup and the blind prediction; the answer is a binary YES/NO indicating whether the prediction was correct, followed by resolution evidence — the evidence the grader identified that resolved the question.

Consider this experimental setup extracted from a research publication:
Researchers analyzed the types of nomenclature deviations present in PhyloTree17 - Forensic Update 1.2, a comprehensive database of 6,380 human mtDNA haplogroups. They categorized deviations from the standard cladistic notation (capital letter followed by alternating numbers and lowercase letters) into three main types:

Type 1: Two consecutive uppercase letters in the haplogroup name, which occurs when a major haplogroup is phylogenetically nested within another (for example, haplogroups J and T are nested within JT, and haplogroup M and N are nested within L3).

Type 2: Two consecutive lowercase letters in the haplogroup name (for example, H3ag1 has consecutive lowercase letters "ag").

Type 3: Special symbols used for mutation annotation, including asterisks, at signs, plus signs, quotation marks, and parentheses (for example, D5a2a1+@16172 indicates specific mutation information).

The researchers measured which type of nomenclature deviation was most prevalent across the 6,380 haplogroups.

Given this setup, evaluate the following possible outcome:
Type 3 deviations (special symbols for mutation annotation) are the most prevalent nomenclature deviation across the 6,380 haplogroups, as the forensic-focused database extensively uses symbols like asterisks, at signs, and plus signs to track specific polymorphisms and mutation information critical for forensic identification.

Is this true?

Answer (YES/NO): YES